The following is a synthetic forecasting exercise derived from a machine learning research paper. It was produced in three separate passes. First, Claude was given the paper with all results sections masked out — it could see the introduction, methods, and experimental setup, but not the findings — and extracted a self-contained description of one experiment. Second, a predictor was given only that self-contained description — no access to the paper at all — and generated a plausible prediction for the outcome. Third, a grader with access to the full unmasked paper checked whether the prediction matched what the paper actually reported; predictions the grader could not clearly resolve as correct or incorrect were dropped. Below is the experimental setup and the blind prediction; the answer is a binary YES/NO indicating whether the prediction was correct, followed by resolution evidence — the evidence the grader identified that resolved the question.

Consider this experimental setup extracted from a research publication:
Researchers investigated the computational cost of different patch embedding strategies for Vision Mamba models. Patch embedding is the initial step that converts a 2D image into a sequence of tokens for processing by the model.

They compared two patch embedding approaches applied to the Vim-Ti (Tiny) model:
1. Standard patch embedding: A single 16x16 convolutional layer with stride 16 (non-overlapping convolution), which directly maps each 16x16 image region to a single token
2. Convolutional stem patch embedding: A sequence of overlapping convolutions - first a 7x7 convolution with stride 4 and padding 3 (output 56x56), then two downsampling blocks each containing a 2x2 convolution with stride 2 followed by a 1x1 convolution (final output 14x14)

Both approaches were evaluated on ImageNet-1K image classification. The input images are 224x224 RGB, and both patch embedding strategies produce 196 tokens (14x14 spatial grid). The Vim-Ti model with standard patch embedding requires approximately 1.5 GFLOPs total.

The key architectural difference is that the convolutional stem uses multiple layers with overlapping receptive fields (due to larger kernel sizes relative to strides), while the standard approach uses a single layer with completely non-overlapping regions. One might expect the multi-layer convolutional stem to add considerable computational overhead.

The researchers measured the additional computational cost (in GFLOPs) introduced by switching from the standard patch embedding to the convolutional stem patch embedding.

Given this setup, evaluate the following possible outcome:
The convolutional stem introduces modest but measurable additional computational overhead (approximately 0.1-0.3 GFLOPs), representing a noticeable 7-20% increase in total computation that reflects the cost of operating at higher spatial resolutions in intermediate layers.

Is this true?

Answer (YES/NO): NO